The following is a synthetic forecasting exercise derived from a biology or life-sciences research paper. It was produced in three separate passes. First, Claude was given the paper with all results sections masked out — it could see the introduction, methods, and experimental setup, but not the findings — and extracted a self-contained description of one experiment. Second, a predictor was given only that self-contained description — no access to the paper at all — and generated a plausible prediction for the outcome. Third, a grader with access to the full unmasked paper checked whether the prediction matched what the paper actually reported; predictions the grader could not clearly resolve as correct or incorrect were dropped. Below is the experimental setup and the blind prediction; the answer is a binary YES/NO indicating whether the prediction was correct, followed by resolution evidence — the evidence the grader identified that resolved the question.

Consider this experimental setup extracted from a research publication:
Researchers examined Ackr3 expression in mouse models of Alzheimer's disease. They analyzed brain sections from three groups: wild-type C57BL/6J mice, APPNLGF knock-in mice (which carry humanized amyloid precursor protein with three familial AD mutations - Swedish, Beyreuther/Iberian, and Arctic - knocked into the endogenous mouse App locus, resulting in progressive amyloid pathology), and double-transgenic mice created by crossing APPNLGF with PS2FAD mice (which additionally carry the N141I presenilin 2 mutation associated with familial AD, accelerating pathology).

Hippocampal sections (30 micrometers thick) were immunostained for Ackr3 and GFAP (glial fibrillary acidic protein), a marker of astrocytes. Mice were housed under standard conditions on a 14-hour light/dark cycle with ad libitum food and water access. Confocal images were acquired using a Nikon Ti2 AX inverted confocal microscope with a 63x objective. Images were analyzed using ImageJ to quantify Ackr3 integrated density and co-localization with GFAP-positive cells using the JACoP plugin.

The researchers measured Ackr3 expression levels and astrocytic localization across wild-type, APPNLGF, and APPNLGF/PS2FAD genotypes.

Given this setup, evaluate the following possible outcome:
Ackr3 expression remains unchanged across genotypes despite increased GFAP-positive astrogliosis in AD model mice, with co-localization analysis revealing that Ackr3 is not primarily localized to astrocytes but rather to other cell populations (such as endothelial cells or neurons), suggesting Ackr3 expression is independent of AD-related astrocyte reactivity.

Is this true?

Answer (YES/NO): NO